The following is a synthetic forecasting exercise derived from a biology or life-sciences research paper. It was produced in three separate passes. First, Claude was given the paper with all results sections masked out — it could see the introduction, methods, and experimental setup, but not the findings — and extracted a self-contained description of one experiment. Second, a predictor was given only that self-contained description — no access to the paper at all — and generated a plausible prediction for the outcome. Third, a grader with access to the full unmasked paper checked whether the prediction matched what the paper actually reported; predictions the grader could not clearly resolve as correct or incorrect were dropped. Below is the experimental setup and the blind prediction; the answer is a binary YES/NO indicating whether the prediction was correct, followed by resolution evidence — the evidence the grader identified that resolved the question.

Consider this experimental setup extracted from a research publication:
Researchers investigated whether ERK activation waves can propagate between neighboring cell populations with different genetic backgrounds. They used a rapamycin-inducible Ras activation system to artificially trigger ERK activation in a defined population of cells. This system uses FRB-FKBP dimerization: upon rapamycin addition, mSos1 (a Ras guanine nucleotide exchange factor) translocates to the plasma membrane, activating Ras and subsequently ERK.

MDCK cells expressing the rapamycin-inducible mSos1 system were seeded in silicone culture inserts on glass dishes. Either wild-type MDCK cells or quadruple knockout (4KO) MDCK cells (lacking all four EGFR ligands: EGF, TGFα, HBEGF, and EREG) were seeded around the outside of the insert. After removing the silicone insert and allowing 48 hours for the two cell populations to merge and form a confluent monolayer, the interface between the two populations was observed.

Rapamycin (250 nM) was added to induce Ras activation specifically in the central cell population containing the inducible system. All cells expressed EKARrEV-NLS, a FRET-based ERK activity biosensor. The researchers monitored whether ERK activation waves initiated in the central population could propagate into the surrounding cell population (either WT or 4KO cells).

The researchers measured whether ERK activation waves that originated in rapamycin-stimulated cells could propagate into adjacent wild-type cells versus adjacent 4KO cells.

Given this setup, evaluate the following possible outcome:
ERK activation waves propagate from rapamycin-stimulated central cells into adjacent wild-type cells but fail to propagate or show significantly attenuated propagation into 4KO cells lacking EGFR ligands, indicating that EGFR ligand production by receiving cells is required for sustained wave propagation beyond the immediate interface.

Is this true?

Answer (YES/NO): YES